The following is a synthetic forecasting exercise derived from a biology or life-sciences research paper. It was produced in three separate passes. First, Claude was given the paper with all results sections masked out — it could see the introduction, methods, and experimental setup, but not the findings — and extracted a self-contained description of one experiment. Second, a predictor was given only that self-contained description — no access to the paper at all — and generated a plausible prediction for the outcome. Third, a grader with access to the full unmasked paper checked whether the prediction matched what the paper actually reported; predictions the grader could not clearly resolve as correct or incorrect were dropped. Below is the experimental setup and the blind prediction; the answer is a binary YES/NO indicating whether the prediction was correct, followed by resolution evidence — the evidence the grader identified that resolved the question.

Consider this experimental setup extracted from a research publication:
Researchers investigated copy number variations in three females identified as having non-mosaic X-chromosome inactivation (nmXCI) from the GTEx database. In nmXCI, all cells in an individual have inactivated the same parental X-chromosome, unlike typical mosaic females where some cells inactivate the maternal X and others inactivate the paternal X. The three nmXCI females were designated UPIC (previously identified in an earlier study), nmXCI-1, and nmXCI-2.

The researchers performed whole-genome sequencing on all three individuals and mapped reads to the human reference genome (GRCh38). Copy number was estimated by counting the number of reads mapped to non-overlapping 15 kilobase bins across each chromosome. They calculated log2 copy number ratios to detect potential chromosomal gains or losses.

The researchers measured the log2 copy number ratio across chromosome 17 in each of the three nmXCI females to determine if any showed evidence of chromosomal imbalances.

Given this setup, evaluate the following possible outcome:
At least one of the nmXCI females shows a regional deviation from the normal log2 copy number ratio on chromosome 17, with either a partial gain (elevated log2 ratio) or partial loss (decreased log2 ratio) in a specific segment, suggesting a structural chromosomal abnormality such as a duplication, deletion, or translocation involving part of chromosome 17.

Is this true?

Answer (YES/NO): YES